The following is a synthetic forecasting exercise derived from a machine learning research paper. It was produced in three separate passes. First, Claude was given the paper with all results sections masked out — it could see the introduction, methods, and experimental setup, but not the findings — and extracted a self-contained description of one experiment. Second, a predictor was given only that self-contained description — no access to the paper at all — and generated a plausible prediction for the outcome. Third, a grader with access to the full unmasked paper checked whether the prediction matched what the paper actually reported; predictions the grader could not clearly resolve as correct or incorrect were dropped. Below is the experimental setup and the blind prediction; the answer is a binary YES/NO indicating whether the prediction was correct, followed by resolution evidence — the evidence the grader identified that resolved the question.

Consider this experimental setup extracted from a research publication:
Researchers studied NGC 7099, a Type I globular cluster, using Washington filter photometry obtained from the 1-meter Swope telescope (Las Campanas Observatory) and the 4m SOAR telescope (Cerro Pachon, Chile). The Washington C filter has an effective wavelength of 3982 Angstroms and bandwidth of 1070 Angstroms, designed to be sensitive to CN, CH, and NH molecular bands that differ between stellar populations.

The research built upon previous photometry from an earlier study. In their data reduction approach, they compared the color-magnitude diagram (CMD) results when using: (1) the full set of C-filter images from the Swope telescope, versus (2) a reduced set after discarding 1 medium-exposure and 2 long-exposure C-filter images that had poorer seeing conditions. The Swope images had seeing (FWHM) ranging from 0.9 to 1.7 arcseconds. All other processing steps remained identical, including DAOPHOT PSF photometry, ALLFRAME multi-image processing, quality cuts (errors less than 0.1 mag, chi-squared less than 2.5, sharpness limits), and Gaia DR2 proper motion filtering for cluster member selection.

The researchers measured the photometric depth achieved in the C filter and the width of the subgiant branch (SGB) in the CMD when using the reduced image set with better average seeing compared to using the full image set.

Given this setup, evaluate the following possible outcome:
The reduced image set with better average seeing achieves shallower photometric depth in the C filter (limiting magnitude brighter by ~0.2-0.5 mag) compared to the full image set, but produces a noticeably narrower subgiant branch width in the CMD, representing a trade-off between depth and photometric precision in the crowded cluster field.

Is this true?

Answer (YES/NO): NO